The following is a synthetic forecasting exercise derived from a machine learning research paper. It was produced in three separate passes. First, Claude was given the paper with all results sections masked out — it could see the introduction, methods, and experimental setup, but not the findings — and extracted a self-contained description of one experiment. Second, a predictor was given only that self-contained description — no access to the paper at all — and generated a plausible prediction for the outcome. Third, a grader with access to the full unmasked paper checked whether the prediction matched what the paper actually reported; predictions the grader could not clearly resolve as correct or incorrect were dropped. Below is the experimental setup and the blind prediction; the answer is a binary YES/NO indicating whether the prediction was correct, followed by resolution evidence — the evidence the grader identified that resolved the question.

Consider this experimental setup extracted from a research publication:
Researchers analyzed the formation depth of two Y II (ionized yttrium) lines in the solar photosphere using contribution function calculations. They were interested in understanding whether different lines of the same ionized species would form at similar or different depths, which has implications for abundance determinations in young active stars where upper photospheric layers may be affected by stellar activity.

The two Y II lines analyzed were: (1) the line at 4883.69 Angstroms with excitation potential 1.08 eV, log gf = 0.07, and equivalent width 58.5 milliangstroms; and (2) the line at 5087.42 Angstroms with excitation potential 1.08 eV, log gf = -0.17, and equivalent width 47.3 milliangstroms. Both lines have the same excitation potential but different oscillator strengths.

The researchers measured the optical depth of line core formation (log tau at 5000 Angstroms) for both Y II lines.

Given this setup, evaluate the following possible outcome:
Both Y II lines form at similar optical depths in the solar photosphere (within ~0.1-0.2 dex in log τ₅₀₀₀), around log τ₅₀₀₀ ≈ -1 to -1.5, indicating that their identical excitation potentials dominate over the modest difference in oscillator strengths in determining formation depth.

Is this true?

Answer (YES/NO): NO